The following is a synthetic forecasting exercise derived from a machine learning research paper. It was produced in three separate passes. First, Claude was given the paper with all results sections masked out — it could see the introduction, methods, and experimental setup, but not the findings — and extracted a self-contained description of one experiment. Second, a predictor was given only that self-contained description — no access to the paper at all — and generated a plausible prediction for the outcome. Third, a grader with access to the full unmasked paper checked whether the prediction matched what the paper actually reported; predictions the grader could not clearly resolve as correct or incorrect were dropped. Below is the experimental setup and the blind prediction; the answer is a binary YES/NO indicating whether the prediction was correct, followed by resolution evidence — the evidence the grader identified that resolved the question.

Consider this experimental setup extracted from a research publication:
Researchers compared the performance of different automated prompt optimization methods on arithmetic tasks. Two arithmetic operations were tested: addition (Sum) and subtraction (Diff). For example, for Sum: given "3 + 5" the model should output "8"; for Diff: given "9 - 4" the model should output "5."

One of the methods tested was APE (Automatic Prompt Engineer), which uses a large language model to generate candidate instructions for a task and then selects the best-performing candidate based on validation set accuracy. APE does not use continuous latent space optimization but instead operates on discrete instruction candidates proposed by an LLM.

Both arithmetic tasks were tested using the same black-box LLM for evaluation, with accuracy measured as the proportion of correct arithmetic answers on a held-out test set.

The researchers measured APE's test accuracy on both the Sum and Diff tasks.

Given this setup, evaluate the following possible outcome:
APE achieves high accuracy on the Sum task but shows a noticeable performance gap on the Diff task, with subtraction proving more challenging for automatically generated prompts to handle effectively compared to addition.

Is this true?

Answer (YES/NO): YES